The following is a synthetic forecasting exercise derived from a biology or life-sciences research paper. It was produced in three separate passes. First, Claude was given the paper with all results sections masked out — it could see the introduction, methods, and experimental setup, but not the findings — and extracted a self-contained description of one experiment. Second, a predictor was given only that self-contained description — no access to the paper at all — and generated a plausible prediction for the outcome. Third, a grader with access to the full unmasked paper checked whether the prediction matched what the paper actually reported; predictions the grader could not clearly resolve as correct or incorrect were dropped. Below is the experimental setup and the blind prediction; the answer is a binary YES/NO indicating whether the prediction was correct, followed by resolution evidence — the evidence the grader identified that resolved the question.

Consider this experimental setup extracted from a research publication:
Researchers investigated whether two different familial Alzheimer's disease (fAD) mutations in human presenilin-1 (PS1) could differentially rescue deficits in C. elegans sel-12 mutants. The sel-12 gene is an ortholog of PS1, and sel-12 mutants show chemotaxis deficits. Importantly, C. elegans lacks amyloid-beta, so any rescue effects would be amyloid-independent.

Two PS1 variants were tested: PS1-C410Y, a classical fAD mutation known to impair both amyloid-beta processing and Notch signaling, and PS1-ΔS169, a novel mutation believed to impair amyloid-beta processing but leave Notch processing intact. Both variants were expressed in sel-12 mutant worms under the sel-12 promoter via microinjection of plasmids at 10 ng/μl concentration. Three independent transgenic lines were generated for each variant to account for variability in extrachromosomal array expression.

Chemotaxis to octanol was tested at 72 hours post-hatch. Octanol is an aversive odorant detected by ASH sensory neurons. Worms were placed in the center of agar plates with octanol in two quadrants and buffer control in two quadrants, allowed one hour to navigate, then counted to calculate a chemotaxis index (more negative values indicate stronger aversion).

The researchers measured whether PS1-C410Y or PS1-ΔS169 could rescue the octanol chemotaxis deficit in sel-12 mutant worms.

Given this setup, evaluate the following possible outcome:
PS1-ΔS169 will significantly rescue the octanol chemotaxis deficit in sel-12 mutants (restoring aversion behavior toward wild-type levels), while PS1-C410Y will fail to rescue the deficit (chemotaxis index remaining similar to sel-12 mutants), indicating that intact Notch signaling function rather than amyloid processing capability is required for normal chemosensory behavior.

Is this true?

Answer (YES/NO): YES